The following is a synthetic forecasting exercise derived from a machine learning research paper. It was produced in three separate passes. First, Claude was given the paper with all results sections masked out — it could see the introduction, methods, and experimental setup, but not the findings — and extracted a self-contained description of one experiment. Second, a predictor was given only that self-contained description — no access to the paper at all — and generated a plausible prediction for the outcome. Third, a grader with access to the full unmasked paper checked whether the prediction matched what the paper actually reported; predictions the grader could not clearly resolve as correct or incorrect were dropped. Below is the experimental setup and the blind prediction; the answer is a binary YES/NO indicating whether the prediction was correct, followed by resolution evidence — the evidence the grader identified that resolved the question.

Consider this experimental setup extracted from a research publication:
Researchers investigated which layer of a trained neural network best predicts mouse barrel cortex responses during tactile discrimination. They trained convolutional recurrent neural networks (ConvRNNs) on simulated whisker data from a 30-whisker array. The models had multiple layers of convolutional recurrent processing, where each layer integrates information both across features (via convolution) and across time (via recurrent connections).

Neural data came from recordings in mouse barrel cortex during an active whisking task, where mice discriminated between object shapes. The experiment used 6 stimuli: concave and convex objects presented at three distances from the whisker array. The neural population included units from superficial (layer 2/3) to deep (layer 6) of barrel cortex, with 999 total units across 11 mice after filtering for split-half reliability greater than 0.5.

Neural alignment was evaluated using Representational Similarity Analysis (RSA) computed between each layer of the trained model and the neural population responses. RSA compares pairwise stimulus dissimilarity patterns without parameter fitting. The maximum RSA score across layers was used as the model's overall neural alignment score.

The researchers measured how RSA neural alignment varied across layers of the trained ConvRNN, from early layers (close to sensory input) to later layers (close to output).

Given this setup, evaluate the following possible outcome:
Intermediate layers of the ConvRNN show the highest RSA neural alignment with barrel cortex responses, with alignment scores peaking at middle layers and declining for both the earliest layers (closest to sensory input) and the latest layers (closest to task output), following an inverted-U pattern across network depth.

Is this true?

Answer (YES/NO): NO